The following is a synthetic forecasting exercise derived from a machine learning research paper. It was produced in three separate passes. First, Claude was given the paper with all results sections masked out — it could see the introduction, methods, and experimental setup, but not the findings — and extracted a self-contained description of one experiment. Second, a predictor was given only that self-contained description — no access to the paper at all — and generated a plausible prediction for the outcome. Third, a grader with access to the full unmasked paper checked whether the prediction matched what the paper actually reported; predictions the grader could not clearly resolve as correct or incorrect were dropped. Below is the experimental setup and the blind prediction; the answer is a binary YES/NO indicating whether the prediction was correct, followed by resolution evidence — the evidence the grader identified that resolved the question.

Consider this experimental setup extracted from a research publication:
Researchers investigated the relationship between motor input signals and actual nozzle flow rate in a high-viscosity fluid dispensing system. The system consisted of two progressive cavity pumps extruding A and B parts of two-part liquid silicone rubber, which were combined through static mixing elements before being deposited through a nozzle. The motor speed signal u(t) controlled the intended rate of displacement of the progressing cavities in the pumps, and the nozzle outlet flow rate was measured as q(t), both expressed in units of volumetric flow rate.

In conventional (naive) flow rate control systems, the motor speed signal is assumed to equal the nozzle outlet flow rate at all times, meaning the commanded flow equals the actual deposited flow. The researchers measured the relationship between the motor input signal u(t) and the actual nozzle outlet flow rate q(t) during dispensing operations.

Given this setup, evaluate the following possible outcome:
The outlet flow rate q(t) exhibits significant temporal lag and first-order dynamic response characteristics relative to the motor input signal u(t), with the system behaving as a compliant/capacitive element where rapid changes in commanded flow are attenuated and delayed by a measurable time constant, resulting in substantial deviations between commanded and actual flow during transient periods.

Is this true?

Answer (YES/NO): NO